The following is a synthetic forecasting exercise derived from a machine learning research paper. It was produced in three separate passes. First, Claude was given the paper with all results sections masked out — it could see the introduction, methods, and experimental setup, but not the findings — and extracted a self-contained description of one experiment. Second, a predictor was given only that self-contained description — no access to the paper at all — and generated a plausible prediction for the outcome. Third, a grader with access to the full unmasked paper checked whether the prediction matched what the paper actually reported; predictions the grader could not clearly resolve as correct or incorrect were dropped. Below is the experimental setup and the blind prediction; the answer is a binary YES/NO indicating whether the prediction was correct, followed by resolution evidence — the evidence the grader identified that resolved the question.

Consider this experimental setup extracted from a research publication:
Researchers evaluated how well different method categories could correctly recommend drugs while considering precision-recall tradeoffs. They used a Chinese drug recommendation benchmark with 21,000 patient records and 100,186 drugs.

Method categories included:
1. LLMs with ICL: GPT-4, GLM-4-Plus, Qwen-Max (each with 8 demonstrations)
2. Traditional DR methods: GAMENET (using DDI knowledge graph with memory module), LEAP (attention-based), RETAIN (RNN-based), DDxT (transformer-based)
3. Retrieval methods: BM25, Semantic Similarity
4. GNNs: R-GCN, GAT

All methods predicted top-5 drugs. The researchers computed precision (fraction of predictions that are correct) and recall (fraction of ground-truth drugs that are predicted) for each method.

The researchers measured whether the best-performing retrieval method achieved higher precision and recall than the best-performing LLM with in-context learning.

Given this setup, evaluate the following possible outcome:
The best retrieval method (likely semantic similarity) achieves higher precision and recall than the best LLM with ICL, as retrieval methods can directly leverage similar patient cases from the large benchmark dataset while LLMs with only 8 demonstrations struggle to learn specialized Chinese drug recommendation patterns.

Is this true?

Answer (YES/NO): YES